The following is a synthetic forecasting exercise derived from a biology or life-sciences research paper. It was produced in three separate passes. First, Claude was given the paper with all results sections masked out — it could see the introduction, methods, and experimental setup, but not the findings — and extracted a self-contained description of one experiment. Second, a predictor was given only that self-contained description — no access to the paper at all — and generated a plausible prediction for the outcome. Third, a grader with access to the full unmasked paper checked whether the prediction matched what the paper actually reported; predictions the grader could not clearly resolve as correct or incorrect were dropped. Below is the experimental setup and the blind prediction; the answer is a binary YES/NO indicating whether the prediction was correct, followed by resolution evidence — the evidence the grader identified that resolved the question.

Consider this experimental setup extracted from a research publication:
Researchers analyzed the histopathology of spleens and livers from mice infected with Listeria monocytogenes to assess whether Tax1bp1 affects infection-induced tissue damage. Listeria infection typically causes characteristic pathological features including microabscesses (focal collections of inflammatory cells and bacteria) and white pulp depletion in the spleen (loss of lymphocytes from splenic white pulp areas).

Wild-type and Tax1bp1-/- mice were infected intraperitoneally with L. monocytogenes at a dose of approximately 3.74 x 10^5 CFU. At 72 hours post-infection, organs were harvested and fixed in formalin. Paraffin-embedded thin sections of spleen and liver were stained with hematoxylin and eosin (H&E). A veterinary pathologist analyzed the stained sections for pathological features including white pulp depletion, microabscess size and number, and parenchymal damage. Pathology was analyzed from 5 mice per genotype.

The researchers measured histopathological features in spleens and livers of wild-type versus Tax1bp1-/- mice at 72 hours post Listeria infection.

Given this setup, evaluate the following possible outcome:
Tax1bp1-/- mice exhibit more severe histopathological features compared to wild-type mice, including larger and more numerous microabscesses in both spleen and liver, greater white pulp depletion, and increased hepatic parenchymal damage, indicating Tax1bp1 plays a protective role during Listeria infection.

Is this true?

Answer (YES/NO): NO